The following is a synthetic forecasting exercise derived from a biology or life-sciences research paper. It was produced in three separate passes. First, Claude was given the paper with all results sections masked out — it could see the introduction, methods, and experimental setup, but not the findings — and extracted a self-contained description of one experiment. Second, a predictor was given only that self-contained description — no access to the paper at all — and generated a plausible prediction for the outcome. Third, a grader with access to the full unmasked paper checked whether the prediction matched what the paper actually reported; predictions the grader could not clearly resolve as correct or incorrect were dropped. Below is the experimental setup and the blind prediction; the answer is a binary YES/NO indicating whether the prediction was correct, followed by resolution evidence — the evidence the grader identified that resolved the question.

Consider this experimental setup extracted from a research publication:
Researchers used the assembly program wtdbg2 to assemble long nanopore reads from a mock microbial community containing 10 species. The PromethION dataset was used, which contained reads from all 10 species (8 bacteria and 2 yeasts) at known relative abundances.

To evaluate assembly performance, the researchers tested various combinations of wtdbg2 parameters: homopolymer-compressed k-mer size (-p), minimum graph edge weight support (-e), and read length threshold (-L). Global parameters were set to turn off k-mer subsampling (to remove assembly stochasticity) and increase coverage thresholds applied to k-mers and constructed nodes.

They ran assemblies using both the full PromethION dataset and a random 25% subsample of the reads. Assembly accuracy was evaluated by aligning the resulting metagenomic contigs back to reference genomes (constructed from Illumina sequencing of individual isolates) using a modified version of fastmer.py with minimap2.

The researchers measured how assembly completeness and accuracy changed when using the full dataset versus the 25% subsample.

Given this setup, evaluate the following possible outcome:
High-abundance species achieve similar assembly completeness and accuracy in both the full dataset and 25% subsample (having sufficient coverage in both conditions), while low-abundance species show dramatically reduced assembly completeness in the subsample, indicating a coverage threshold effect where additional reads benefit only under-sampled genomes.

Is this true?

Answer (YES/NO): NO